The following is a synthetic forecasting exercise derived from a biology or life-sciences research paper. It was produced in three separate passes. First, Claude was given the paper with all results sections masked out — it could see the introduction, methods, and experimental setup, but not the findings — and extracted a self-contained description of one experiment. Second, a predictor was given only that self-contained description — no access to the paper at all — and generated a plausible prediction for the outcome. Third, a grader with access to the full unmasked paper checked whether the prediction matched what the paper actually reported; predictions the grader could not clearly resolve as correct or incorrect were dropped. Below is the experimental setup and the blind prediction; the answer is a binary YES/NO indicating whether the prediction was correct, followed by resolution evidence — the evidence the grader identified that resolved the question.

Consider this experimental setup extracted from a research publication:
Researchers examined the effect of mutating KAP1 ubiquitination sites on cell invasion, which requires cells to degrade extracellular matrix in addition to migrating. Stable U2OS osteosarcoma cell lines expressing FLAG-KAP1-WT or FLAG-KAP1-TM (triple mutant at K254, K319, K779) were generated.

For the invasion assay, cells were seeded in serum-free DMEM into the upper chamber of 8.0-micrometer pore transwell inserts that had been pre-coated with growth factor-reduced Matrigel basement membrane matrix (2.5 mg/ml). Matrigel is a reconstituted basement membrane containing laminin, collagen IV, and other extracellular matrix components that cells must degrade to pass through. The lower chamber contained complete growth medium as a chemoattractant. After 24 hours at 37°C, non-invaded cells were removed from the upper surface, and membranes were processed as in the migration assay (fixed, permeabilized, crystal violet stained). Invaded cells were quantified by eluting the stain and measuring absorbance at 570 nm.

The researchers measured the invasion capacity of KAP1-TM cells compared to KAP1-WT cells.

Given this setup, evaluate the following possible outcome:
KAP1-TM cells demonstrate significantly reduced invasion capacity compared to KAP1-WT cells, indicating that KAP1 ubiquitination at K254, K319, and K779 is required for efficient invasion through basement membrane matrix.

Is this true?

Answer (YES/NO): YES